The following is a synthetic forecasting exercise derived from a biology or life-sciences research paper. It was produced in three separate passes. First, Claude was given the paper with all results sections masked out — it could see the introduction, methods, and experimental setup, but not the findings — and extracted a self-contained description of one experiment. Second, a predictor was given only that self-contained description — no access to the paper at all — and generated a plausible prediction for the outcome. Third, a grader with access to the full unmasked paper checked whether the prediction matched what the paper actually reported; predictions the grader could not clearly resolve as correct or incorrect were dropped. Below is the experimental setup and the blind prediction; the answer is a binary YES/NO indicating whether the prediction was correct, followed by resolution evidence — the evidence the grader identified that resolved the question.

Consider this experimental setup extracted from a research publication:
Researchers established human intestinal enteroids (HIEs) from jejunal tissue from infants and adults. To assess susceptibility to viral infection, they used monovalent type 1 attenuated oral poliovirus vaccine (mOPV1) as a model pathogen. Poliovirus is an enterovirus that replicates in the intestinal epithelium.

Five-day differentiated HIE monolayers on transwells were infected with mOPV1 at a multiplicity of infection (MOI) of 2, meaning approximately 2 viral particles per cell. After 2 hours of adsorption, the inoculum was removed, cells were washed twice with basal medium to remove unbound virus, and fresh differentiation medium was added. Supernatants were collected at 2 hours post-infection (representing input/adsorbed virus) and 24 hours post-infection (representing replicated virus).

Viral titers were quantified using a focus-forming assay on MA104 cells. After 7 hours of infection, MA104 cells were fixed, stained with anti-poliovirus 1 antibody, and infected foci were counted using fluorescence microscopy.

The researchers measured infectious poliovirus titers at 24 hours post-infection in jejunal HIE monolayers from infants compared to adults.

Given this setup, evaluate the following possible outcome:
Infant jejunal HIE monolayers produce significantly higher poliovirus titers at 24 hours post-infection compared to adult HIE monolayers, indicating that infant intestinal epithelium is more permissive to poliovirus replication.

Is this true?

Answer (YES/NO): NO